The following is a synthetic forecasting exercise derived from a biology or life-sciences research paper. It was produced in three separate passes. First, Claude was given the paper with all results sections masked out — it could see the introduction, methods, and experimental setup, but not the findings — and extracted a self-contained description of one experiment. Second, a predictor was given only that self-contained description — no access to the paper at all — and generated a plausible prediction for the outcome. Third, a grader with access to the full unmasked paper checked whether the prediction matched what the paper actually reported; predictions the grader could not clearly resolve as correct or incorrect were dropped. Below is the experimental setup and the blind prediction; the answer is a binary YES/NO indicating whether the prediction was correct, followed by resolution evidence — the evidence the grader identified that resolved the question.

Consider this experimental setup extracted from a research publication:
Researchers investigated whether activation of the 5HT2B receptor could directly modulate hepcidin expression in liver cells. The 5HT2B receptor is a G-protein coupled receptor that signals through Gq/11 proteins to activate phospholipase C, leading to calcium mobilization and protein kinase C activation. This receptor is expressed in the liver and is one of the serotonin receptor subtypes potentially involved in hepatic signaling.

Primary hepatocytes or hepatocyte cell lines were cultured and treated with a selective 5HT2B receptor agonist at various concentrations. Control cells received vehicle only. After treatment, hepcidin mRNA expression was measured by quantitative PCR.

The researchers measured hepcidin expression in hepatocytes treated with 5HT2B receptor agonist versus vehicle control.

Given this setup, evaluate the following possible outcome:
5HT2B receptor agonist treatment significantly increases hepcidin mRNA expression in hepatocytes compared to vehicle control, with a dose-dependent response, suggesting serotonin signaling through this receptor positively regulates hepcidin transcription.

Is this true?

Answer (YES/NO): NO